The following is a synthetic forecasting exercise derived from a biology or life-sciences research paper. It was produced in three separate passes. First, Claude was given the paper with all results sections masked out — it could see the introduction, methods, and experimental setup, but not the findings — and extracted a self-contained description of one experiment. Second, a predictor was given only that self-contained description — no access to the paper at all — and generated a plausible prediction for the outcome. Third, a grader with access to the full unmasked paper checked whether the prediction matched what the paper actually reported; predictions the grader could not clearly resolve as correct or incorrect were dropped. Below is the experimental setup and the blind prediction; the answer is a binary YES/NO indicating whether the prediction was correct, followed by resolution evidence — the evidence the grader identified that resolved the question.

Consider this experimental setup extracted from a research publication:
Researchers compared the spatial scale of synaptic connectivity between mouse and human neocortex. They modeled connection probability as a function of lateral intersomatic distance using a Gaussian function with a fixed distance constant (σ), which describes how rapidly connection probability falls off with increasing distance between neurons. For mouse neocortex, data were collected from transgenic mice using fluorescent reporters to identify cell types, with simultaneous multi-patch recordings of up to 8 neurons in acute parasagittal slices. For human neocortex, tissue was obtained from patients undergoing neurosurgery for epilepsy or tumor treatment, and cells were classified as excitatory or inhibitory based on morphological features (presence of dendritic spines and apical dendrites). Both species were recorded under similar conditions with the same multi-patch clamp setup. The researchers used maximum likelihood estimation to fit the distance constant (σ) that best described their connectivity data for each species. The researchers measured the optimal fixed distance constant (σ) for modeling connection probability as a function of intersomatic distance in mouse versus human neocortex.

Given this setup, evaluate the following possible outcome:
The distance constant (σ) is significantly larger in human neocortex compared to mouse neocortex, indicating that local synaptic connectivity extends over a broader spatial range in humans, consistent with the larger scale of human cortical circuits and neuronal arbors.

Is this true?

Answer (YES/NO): NO